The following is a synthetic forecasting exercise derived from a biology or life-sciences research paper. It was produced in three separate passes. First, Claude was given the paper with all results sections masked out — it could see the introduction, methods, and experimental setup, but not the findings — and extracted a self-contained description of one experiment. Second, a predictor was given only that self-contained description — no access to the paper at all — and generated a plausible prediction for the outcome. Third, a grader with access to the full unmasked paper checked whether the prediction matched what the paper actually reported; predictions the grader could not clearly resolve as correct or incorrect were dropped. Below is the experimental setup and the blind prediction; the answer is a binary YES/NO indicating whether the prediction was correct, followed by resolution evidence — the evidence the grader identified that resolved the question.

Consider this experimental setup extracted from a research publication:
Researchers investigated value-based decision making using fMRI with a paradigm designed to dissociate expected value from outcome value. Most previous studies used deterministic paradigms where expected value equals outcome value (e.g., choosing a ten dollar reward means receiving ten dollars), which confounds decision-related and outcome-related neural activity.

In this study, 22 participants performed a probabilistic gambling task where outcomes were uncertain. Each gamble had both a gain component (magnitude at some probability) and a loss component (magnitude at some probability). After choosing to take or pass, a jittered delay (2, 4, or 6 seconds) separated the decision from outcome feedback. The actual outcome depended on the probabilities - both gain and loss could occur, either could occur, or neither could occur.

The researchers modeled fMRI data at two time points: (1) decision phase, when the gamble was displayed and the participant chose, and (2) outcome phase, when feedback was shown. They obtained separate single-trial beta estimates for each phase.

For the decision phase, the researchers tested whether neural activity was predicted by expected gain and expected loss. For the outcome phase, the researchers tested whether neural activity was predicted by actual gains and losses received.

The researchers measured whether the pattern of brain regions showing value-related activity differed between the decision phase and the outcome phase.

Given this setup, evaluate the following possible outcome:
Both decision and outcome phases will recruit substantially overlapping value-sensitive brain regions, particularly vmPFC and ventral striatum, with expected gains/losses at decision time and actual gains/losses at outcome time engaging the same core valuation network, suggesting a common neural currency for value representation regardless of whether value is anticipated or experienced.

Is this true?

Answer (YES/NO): NO